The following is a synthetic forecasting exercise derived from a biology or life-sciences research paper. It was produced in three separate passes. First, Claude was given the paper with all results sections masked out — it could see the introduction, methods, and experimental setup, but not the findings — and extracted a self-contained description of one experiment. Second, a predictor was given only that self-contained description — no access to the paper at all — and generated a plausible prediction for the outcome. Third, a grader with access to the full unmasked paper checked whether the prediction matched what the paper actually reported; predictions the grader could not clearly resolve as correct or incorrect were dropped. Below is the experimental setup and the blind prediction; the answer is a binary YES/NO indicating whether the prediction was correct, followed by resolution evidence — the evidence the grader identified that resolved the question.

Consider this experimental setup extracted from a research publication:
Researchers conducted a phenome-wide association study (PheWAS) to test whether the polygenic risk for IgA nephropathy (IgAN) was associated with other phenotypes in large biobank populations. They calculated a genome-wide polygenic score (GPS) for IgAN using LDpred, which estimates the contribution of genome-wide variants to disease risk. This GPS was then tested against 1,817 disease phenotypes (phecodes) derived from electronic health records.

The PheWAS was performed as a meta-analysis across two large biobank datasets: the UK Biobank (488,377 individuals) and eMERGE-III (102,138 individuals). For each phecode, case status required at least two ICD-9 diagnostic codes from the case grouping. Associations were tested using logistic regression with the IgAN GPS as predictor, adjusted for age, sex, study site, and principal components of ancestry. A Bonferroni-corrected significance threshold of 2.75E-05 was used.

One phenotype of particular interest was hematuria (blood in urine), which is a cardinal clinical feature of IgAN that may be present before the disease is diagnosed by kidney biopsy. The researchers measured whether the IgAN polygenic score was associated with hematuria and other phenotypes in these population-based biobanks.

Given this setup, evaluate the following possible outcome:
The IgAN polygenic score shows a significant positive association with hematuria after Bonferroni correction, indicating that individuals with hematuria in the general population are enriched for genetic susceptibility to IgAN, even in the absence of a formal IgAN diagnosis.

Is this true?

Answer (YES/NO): YES